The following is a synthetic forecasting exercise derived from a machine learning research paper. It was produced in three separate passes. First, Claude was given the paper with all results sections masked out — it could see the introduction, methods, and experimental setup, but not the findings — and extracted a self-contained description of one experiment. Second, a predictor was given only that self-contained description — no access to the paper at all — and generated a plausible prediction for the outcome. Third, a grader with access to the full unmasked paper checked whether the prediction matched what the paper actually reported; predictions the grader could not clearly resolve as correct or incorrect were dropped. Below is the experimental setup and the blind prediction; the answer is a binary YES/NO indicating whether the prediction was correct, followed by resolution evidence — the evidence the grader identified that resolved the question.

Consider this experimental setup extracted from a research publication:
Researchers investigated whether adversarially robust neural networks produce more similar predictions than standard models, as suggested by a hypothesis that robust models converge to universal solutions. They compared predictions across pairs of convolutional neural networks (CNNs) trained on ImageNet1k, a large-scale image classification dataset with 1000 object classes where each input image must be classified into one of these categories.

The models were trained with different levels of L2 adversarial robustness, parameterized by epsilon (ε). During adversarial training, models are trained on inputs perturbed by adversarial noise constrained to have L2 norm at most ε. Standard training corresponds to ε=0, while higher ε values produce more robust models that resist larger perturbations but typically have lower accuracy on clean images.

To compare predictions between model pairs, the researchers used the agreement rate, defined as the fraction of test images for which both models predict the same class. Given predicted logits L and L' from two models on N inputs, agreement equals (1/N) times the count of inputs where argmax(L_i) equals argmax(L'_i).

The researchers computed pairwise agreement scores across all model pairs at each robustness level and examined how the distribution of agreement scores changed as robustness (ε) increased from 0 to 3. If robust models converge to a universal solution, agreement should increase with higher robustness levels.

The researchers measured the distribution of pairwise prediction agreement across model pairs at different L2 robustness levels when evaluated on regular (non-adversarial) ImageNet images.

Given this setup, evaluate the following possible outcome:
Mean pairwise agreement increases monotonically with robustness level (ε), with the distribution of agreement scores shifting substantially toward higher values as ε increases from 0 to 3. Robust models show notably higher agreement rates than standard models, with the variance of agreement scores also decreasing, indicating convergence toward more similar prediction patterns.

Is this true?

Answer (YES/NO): NO